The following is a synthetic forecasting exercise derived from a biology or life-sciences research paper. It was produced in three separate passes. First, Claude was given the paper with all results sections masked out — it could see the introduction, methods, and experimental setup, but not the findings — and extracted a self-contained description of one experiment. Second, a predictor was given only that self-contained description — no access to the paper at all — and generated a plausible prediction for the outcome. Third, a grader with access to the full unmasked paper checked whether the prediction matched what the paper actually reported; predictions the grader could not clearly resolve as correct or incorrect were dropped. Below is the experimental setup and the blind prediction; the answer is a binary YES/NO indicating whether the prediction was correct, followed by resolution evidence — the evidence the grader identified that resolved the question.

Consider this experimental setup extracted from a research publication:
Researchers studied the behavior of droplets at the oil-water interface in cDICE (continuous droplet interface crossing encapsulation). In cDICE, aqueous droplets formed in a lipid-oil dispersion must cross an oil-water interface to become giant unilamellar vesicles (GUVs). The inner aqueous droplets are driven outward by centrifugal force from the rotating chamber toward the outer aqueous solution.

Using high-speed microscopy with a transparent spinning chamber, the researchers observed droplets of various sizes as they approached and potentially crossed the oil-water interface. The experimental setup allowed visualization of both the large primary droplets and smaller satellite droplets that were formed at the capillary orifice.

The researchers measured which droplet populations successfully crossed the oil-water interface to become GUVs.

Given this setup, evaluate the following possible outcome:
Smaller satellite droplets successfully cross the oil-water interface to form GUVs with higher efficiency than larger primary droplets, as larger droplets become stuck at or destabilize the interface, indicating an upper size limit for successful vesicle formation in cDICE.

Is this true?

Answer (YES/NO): YES